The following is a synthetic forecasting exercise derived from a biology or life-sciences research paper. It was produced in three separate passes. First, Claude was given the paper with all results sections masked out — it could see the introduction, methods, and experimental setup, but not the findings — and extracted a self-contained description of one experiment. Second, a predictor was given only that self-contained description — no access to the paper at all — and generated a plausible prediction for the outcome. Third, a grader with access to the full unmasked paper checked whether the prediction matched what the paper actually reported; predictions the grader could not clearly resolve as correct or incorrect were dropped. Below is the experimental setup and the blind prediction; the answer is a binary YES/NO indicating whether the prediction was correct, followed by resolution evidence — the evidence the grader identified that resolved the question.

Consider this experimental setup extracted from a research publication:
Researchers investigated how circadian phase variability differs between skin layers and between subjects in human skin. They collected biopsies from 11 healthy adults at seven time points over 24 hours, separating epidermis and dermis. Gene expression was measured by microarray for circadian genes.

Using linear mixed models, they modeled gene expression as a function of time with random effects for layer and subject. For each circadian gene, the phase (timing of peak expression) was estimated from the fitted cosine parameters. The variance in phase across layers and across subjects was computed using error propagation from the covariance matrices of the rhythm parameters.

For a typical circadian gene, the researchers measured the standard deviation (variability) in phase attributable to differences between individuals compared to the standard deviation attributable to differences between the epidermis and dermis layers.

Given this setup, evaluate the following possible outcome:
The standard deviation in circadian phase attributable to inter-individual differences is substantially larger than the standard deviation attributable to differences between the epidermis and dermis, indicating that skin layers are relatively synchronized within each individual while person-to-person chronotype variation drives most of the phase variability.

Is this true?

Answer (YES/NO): YES